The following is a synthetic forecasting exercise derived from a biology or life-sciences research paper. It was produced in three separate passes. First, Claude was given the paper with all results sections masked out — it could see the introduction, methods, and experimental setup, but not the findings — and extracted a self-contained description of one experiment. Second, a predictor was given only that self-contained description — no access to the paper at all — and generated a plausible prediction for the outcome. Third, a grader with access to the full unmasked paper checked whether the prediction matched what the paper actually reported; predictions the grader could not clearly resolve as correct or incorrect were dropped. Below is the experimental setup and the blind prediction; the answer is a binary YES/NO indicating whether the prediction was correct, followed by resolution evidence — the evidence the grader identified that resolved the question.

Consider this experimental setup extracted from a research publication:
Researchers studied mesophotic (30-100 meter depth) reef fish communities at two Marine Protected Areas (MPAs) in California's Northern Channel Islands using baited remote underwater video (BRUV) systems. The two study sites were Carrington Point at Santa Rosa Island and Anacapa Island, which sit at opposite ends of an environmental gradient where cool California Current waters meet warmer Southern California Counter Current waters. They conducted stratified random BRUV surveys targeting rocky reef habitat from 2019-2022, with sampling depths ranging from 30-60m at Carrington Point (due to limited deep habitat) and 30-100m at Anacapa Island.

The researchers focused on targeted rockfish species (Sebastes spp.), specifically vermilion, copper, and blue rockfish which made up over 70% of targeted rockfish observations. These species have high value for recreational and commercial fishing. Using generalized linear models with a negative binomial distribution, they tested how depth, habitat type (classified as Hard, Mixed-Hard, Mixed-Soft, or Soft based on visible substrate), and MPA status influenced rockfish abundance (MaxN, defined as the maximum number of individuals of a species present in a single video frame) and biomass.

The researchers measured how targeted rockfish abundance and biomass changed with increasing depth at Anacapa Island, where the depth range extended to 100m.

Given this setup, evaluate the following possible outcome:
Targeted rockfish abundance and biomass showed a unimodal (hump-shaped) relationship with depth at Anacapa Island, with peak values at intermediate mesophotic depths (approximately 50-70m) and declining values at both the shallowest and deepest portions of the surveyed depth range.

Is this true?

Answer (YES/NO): NO